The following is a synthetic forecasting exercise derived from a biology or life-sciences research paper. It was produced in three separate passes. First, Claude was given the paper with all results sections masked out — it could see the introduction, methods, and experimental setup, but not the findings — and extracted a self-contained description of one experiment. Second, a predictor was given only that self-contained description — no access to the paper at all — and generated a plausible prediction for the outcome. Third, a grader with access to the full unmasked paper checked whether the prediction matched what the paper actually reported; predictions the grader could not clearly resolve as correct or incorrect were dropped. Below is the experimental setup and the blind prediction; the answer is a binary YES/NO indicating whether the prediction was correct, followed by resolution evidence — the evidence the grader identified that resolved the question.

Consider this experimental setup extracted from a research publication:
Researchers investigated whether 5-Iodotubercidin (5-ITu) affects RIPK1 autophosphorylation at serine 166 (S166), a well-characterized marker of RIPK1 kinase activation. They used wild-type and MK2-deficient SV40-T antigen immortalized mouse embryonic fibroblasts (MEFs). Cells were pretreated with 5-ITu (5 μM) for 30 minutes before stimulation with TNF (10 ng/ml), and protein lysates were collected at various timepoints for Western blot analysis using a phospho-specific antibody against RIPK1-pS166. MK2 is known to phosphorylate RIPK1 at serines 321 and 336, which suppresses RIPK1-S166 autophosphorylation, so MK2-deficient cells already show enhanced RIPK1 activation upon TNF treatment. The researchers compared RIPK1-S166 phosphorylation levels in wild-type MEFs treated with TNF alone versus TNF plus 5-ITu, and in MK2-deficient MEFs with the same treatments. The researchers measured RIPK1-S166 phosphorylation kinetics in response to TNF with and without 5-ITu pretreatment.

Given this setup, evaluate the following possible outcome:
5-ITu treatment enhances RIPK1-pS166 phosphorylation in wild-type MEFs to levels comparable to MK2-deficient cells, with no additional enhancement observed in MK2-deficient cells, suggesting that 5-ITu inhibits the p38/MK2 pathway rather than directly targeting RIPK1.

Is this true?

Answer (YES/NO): NO